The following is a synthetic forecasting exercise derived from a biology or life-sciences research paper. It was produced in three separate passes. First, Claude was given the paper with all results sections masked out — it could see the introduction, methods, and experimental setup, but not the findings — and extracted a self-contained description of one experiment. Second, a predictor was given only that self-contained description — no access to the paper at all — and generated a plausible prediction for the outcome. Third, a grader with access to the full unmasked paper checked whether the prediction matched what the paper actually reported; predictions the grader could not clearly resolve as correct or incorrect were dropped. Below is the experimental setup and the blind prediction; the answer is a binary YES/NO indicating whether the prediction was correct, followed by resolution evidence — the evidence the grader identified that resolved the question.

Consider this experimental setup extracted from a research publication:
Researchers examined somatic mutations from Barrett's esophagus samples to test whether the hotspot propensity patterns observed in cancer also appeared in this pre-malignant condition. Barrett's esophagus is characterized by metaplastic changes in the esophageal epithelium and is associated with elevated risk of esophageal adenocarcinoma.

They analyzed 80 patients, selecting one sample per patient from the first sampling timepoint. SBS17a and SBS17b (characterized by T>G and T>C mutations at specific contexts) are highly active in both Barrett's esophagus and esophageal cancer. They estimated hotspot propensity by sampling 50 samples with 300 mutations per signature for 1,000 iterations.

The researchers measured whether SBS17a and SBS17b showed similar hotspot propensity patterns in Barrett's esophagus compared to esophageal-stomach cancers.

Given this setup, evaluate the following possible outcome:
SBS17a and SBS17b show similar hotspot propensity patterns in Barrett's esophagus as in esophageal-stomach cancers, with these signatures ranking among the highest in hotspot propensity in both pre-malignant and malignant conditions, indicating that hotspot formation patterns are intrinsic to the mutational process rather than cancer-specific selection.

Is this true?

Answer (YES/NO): YES